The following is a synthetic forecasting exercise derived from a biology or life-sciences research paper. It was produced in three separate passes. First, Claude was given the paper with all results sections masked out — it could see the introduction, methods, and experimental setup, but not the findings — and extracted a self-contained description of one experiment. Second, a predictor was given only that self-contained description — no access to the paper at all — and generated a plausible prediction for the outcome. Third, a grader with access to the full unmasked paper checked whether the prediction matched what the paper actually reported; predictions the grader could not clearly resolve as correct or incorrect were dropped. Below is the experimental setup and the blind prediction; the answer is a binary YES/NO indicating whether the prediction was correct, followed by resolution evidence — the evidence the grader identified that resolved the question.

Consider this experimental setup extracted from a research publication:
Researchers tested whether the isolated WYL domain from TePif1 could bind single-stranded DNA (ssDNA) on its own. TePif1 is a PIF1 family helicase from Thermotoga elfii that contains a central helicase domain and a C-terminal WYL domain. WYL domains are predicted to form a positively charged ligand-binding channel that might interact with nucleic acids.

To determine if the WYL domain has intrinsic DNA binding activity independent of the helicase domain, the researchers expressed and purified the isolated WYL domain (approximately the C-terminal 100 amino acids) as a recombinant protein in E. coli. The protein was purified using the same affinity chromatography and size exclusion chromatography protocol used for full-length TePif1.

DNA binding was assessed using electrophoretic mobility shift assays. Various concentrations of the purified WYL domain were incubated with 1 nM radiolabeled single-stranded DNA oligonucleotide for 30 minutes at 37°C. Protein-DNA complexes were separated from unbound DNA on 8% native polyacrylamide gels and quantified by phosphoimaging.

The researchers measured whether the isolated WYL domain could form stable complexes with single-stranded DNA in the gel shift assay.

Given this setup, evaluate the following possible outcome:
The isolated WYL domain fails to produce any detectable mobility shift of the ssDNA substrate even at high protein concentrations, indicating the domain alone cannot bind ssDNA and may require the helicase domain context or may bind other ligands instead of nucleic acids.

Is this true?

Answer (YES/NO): NO